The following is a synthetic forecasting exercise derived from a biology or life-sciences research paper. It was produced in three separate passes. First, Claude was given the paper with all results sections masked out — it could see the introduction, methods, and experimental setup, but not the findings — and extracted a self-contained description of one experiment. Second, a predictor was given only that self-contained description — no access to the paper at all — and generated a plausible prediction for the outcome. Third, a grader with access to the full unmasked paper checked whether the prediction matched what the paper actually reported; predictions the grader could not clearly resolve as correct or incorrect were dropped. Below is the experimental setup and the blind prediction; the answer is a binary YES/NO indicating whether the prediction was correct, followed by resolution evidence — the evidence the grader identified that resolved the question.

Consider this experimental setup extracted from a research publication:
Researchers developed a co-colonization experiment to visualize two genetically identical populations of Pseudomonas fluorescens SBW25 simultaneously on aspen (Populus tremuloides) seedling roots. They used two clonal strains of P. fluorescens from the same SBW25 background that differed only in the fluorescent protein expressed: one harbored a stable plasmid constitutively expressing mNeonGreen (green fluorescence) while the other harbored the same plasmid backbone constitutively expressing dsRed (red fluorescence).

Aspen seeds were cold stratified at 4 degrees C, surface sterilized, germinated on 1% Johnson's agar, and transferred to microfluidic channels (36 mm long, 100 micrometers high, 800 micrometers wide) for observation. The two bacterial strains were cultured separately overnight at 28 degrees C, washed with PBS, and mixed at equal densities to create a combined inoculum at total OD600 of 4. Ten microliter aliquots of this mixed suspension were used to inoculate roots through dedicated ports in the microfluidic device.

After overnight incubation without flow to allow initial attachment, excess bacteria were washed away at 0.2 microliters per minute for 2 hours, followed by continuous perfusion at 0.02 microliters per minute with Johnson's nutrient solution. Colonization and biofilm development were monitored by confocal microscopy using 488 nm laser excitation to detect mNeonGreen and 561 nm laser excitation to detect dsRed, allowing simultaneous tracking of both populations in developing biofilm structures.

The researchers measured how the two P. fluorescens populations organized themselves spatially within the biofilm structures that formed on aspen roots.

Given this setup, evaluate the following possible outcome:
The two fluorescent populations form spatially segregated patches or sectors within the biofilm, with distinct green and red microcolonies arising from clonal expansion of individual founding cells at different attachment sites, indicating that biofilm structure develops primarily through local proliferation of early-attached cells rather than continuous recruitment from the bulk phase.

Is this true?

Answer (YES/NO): YES